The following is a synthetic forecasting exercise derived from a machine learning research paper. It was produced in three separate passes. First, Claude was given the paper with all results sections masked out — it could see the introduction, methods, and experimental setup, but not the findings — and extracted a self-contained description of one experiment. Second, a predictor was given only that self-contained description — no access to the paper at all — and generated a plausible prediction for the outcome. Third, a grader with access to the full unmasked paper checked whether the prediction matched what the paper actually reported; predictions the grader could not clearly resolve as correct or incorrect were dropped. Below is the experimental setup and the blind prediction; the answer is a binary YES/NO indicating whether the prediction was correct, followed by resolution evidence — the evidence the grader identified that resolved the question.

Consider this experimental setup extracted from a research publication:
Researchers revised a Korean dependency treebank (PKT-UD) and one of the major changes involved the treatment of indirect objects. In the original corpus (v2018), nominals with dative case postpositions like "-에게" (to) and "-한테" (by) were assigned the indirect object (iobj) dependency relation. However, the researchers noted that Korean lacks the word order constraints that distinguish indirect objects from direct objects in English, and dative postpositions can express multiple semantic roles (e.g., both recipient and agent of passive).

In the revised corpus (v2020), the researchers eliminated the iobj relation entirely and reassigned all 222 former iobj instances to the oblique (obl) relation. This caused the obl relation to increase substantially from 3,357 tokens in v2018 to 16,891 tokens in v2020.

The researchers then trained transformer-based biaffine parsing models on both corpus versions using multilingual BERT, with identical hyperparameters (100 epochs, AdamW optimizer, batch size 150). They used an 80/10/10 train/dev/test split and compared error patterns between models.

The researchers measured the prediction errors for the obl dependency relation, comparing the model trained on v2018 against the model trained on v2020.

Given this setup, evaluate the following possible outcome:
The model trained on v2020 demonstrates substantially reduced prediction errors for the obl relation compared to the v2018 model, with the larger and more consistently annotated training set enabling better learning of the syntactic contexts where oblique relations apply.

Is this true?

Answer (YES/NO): YES